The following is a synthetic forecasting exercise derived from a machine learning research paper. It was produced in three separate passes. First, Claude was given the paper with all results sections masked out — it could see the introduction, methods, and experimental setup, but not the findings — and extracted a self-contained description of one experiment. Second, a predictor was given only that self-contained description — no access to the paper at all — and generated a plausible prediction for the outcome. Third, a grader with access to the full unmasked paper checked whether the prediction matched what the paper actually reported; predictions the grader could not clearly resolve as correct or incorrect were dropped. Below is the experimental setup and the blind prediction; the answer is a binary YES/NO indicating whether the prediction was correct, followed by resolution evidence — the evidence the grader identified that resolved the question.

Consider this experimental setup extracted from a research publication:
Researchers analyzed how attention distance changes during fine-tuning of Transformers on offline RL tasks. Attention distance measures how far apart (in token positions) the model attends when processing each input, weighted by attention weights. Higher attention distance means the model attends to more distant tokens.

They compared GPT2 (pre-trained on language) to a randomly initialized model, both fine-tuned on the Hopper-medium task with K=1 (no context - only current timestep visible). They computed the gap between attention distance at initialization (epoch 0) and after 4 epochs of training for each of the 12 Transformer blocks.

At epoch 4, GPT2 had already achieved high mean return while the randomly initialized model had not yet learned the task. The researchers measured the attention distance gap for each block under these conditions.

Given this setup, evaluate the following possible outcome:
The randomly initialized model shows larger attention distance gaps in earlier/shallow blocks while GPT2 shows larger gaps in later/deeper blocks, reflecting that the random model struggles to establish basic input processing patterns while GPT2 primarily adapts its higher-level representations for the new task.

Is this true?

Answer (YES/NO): NO